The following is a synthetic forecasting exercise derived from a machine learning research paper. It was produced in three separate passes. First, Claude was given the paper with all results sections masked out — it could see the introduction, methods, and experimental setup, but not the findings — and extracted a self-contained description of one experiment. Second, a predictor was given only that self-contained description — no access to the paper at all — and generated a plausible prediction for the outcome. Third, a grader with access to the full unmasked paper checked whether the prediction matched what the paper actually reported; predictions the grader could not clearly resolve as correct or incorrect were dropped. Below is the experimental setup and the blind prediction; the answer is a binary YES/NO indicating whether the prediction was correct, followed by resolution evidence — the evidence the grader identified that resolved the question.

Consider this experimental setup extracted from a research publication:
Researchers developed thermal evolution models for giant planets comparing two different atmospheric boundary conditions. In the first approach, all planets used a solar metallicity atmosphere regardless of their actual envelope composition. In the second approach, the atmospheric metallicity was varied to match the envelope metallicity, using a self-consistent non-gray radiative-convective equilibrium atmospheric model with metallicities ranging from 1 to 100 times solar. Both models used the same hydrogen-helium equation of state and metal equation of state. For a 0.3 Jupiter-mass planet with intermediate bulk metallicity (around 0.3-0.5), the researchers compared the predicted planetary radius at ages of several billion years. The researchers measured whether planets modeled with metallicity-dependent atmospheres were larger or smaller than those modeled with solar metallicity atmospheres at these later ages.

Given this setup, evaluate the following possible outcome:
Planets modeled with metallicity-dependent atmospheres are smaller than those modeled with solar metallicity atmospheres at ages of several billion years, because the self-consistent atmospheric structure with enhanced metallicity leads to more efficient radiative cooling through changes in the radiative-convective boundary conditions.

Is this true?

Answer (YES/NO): NO